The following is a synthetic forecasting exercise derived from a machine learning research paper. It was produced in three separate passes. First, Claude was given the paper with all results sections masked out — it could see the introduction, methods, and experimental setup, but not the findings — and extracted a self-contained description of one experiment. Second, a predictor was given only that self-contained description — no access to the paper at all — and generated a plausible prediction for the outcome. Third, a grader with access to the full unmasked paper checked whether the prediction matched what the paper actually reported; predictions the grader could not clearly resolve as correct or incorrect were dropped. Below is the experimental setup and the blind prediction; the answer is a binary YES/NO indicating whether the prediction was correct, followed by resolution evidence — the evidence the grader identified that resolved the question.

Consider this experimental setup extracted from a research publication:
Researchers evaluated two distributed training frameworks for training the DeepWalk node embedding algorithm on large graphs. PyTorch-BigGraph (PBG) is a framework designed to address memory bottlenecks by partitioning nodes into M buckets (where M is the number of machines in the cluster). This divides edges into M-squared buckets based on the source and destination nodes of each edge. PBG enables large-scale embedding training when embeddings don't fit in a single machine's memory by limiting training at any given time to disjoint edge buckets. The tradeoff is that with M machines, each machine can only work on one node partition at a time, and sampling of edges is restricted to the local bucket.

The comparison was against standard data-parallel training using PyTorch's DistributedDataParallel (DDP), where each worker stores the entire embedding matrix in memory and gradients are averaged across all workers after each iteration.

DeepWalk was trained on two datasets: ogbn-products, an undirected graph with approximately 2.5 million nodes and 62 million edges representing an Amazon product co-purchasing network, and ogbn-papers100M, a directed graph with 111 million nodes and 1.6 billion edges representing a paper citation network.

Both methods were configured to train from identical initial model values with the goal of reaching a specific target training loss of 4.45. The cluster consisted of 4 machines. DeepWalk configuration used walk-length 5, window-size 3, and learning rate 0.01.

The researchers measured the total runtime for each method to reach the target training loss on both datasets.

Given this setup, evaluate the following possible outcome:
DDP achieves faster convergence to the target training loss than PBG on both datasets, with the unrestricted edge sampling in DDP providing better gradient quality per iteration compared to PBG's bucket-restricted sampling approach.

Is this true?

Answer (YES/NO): YES